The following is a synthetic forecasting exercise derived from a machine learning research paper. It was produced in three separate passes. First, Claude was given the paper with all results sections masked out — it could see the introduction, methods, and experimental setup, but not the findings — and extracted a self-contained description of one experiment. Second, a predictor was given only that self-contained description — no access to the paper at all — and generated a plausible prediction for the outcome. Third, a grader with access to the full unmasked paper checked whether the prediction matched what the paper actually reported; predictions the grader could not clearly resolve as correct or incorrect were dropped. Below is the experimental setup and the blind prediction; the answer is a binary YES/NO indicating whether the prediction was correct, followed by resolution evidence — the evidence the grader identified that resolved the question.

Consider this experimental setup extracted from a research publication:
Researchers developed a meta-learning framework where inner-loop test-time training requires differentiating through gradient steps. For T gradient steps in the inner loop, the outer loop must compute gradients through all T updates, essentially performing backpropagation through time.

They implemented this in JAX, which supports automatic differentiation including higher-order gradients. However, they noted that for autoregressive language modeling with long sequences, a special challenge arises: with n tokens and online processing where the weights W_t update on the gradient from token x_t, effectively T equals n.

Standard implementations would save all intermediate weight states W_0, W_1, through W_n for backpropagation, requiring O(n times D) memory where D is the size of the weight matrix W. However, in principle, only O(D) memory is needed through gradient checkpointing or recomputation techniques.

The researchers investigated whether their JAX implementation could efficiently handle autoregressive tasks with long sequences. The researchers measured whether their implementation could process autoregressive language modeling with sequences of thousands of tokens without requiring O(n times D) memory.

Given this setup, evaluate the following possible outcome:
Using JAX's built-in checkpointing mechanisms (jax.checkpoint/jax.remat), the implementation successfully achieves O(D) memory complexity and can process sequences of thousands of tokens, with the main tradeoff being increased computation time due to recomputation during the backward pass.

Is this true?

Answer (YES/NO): NO